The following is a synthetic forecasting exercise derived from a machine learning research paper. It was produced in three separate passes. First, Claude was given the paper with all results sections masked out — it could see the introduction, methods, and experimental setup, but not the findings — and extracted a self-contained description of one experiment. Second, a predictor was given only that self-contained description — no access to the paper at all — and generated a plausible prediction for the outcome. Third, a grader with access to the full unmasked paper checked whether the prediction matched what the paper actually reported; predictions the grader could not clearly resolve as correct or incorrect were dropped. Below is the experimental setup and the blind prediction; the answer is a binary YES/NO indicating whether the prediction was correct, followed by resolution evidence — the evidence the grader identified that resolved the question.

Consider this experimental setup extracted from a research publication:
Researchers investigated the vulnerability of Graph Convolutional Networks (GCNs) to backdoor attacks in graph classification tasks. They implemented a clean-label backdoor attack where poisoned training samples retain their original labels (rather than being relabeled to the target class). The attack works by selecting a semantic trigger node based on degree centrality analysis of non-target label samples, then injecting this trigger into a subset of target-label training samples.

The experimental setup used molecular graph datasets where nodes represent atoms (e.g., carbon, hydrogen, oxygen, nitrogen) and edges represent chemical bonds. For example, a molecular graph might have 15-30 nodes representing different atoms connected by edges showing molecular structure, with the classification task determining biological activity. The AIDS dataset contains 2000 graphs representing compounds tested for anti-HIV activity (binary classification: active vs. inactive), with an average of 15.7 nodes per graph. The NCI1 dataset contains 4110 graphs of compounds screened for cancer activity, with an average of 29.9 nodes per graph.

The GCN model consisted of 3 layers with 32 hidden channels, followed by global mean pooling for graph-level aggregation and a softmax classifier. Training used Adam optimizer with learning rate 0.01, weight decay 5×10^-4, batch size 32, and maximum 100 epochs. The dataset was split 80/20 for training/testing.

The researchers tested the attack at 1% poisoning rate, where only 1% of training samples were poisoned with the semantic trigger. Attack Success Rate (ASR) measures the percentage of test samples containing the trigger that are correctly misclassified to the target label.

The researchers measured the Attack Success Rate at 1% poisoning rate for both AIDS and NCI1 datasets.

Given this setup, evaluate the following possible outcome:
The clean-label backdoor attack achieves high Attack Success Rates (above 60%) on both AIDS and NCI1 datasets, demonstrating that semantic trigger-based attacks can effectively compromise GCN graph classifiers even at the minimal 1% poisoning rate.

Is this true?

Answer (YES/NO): YES